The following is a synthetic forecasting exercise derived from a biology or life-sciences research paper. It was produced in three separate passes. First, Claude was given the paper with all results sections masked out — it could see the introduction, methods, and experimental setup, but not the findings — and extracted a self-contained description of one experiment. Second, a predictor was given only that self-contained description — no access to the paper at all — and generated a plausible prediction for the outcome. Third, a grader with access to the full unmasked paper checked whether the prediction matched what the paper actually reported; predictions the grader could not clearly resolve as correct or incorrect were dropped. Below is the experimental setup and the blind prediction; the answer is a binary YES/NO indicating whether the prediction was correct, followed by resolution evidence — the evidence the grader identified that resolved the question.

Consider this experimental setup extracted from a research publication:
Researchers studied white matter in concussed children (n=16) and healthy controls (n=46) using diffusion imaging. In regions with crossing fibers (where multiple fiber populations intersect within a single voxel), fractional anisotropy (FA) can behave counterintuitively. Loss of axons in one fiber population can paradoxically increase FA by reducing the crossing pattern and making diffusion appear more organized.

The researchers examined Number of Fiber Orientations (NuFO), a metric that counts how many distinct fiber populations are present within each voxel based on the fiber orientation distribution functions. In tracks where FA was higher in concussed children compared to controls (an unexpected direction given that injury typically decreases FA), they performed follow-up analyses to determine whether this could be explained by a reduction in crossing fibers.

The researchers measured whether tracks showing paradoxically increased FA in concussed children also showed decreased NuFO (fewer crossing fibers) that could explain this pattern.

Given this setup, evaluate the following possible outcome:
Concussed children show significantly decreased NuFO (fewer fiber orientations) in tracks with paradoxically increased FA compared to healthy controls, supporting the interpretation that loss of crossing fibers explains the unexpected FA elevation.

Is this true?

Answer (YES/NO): NO